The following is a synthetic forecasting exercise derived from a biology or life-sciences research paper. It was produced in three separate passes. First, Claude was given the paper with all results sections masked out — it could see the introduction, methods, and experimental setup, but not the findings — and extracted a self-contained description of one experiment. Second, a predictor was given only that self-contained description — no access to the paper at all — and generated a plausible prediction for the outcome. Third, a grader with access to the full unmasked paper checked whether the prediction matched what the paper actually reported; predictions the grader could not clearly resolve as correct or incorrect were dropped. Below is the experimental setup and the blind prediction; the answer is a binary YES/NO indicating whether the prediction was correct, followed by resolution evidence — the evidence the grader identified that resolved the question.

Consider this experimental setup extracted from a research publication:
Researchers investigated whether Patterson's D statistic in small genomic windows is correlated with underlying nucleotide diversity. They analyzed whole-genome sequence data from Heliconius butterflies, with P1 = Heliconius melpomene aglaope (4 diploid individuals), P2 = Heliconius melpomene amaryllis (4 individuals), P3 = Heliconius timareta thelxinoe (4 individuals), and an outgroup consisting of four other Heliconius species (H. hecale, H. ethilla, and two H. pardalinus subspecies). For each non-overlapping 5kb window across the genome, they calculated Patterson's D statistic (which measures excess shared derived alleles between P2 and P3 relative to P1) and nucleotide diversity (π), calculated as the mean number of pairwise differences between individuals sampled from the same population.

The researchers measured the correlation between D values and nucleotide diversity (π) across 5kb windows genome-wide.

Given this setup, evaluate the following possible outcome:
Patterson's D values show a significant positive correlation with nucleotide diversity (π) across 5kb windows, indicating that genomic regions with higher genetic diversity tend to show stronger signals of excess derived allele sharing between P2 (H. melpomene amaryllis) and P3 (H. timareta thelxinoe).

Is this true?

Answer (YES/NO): NO